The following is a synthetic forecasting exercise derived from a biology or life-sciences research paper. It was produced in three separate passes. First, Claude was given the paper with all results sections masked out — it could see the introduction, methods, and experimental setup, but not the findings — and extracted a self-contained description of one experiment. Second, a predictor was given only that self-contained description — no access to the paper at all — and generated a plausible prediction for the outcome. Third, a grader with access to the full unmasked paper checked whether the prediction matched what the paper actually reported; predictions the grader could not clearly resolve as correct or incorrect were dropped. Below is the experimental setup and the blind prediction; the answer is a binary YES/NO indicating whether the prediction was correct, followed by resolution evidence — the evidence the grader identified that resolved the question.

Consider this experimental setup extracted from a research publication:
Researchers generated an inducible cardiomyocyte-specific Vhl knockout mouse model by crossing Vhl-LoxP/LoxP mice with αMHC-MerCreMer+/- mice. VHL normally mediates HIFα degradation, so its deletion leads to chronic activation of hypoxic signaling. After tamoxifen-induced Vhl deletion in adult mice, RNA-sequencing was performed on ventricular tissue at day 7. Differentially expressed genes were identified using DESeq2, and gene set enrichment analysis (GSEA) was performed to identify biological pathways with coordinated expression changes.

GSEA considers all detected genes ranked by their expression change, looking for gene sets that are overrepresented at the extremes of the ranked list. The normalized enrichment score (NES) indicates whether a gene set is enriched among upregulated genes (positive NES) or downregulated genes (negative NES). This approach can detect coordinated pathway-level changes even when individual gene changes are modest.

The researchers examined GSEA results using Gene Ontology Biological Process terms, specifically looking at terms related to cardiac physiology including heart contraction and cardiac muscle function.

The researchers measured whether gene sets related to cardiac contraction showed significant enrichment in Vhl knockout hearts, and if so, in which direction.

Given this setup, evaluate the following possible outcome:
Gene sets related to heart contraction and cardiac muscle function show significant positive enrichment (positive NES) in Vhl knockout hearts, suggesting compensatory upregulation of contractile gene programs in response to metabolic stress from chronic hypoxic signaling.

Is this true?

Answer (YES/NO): NO